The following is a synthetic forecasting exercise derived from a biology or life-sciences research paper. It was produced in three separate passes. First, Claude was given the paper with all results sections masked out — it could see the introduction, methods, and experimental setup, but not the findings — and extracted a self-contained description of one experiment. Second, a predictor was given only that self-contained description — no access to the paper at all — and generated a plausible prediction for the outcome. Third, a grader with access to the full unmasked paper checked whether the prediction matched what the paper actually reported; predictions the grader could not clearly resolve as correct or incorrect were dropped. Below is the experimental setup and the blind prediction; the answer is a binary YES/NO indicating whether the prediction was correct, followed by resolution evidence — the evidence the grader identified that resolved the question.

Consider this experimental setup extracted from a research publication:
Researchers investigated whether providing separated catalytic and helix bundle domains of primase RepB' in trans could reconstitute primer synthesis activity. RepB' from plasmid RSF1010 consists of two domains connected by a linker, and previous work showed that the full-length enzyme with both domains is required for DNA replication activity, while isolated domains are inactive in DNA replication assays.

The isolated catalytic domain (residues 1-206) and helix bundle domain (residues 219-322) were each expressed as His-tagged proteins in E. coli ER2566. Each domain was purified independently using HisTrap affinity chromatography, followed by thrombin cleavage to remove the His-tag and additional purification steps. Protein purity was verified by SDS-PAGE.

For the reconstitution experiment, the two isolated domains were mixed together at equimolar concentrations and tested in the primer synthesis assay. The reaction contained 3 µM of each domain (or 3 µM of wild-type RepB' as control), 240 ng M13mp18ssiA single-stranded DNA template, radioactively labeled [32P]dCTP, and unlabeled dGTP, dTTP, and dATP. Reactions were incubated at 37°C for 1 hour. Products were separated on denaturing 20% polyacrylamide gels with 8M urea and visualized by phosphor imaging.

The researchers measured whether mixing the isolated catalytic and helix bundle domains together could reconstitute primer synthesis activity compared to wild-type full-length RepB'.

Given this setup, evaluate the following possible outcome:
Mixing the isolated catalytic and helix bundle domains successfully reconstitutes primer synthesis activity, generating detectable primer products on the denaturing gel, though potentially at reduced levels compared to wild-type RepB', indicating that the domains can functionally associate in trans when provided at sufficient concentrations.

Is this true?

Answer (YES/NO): YES